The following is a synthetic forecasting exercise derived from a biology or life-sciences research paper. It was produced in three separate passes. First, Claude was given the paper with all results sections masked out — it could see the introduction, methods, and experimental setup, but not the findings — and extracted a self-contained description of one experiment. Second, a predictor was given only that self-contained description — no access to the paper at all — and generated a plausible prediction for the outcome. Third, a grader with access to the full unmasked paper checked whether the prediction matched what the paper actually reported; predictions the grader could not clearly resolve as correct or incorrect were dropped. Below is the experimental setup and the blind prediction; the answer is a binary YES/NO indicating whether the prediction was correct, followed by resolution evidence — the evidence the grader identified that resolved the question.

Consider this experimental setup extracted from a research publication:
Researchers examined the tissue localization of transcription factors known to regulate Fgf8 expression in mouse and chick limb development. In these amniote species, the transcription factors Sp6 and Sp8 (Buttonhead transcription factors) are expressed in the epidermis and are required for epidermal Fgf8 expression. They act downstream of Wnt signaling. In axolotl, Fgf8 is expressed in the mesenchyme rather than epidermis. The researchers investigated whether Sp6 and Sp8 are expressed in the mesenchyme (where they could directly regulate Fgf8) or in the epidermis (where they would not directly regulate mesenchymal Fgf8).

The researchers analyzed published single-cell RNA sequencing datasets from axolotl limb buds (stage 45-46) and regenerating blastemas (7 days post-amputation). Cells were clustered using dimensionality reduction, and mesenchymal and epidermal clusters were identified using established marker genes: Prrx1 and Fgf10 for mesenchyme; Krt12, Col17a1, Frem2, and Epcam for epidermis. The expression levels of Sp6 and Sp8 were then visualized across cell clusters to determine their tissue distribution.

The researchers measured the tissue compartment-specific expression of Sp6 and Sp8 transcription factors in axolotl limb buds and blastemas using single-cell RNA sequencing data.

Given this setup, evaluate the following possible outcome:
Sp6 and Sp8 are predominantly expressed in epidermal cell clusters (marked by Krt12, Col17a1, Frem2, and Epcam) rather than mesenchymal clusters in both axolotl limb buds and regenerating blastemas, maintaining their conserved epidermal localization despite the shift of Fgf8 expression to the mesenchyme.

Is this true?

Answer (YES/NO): YES